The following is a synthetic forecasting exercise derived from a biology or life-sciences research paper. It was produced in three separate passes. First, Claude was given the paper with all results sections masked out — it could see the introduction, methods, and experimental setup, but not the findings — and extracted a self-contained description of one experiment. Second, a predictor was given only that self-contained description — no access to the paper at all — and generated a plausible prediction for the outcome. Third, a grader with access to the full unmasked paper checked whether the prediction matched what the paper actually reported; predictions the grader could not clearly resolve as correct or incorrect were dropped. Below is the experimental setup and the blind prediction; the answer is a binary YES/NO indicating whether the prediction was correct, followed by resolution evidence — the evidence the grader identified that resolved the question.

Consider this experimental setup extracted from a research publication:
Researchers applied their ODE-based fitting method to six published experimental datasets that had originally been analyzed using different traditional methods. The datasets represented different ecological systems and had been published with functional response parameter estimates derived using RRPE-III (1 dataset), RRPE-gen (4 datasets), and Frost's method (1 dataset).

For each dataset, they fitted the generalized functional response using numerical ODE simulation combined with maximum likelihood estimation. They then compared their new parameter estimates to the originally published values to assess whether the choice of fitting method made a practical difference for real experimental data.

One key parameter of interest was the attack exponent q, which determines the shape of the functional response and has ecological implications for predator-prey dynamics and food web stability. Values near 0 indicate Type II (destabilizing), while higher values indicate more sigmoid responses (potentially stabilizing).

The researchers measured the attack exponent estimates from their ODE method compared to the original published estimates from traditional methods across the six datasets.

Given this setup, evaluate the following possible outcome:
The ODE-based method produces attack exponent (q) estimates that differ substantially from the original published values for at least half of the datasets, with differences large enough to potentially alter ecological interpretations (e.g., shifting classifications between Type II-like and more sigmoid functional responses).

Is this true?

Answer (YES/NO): YES